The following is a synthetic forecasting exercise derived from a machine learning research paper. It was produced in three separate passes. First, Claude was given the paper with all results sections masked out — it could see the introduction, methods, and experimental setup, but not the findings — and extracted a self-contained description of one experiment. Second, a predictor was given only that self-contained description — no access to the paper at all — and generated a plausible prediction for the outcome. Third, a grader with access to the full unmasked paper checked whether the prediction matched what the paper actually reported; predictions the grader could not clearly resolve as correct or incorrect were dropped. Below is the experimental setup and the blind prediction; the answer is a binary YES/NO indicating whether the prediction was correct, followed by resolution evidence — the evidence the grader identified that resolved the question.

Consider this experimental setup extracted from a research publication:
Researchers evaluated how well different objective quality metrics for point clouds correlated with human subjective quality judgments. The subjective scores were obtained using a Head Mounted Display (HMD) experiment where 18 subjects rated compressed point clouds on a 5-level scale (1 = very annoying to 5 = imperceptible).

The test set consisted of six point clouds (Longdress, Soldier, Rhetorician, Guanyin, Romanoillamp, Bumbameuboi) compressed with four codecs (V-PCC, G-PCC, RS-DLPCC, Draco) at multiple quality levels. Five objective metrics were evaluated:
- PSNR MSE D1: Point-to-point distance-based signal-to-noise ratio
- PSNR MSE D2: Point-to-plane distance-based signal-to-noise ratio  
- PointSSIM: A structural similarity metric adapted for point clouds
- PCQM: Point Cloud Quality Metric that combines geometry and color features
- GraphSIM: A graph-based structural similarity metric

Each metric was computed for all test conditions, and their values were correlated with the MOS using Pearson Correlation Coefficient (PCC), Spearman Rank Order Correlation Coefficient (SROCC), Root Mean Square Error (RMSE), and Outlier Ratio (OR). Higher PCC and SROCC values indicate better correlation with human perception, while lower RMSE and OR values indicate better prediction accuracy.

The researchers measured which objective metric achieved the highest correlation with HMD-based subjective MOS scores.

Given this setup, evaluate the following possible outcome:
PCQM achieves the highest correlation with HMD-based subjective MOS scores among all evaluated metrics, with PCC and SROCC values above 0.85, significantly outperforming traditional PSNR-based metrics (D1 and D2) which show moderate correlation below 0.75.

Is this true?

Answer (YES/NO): NO